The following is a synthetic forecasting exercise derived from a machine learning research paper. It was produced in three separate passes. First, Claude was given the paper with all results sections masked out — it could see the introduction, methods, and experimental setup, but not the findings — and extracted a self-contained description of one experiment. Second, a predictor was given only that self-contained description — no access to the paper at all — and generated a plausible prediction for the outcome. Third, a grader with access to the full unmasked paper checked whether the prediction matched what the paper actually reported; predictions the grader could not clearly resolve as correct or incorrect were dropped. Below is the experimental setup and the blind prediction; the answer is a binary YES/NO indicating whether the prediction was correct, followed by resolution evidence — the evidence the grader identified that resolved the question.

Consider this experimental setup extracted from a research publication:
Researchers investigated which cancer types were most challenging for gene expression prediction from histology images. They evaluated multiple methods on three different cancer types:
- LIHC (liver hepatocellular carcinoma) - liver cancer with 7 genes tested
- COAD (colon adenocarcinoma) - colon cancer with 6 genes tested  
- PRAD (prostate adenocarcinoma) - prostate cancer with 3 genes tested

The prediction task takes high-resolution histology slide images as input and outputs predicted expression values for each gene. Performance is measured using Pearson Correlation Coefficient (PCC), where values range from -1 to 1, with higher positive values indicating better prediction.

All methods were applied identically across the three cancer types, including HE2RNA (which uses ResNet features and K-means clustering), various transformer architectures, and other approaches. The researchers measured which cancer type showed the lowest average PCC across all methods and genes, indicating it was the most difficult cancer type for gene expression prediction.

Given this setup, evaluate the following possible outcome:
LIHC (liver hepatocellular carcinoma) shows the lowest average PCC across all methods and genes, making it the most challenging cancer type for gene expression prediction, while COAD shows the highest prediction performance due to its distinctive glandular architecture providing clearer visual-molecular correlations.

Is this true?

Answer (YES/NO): NO